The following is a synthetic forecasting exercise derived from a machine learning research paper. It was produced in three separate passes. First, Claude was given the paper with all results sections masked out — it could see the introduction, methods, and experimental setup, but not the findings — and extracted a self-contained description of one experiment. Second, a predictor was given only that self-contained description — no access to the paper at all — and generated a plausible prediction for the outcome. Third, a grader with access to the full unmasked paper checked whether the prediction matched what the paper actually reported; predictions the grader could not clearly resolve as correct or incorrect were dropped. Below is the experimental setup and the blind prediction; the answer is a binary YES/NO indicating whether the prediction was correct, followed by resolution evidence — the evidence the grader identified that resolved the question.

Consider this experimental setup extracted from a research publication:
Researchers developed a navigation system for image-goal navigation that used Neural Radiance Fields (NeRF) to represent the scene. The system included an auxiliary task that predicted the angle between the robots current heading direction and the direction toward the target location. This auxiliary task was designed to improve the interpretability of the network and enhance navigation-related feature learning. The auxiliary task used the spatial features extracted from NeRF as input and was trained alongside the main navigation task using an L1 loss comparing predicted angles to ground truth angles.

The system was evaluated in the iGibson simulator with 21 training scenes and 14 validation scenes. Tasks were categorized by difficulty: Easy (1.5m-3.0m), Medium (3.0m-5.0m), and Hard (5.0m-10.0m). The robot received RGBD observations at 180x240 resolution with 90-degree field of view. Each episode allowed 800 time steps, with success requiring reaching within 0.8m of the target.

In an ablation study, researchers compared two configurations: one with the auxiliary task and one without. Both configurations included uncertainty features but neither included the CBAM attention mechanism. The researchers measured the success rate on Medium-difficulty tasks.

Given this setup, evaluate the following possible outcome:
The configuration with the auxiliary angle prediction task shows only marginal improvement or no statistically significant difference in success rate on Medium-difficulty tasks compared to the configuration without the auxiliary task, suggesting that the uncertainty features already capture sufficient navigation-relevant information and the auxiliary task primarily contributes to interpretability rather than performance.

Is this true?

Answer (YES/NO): NO